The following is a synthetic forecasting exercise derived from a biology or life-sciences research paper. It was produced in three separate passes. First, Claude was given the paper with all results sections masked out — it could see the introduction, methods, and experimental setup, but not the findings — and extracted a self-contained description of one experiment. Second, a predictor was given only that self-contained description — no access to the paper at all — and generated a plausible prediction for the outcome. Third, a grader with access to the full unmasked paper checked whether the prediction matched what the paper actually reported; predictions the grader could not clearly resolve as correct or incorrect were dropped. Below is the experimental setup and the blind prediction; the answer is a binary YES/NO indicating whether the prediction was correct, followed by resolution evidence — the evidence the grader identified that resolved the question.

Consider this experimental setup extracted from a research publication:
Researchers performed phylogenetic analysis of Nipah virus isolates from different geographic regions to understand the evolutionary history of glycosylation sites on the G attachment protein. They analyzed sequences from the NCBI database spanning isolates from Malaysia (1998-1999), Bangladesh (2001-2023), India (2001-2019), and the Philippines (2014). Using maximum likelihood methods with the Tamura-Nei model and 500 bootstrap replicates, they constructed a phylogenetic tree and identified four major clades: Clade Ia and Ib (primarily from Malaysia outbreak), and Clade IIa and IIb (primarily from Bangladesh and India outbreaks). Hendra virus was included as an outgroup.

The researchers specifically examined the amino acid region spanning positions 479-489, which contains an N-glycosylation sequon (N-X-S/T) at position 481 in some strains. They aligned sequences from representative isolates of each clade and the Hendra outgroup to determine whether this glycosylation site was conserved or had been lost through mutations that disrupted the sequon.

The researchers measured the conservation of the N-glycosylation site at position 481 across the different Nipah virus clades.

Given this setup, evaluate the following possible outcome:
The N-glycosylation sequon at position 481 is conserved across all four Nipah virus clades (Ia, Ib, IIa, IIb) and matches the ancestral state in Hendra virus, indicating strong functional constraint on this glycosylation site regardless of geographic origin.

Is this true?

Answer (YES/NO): NO